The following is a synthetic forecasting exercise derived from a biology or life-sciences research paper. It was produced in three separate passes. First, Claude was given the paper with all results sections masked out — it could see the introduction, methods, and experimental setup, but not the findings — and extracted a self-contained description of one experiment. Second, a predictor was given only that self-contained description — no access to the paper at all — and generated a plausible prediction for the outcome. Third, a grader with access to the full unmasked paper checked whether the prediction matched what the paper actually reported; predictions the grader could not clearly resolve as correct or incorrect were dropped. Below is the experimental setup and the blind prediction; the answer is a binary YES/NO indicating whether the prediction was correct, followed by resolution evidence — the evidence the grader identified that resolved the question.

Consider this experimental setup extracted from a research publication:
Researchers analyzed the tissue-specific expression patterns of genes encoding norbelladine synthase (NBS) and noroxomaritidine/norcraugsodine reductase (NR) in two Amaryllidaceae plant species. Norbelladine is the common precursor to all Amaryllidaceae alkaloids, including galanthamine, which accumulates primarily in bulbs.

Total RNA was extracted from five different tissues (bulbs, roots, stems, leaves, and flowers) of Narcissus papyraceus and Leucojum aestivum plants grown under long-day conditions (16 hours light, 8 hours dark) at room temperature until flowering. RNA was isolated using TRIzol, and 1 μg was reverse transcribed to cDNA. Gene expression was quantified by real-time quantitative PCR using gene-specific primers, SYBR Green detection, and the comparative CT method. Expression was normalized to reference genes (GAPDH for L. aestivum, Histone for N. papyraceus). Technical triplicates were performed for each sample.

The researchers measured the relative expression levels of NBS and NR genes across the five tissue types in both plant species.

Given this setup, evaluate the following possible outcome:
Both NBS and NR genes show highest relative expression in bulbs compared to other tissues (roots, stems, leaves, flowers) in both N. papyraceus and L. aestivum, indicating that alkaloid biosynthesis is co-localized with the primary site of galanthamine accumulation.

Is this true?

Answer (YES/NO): NO